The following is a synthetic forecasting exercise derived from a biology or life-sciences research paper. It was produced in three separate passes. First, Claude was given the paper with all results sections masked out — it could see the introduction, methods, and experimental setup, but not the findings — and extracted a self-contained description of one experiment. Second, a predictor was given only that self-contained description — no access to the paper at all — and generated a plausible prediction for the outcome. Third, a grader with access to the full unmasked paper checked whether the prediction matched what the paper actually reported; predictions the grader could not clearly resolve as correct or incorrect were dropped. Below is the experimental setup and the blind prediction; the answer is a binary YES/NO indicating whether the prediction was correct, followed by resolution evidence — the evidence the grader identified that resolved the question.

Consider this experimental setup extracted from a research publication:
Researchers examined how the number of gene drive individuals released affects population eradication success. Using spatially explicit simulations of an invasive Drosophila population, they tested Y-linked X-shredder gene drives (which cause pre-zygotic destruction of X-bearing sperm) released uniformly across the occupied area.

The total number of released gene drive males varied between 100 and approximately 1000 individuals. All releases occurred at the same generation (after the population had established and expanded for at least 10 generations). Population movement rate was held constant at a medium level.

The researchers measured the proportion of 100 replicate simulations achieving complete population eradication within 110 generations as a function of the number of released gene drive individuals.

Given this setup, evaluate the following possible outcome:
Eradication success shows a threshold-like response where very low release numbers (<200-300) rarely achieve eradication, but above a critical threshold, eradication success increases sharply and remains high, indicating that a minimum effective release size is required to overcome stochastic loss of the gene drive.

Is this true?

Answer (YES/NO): NO